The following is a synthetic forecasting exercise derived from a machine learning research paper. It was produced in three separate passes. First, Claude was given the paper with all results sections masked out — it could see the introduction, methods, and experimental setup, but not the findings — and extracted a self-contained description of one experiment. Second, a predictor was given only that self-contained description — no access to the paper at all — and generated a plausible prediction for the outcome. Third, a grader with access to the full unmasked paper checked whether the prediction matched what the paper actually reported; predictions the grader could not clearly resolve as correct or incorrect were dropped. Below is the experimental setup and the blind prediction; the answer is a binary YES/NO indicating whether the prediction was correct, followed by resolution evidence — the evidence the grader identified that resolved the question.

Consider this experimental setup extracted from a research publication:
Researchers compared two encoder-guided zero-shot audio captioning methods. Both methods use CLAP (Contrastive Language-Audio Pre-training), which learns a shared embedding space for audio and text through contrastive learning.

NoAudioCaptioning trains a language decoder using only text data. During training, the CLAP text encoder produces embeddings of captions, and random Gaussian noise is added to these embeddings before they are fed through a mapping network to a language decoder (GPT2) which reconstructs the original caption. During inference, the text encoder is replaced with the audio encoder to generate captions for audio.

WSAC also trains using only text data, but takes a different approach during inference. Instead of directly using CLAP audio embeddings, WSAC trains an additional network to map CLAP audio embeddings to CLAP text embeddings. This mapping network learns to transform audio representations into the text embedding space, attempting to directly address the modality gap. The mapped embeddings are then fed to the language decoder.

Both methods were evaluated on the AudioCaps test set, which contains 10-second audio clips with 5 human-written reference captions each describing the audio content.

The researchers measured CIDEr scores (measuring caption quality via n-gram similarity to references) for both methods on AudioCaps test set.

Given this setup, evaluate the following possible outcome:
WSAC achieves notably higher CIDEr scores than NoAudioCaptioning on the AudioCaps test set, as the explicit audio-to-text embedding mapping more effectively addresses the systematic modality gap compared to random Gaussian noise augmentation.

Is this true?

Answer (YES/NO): YES